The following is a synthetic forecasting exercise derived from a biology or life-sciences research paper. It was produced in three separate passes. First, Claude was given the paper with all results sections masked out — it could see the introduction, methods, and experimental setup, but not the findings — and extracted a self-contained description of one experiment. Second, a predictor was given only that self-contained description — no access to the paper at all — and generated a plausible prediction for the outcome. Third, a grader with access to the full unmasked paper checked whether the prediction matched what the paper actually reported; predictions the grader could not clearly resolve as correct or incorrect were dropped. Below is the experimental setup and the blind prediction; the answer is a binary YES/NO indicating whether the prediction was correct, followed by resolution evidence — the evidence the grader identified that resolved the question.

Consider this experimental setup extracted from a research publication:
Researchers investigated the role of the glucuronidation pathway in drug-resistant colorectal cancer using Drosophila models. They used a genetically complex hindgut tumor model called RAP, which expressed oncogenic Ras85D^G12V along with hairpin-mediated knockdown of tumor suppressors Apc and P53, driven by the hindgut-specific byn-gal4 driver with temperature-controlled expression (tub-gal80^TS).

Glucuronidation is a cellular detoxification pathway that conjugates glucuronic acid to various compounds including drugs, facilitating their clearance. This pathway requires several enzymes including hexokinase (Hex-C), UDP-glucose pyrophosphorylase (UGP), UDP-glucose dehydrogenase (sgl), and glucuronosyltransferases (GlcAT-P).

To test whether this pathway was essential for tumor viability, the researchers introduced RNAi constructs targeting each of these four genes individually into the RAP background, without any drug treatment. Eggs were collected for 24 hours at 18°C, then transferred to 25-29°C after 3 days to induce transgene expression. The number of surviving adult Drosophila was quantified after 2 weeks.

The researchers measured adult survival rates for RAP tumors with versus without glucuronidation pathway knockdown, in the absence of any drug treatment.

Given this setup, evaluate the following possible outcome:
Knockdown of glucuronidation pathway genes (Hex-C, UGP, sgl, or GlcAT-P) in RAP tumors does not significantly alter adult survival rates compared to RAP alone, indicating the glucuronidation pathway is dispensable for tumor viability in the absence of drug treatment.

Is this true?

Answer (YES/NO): YES